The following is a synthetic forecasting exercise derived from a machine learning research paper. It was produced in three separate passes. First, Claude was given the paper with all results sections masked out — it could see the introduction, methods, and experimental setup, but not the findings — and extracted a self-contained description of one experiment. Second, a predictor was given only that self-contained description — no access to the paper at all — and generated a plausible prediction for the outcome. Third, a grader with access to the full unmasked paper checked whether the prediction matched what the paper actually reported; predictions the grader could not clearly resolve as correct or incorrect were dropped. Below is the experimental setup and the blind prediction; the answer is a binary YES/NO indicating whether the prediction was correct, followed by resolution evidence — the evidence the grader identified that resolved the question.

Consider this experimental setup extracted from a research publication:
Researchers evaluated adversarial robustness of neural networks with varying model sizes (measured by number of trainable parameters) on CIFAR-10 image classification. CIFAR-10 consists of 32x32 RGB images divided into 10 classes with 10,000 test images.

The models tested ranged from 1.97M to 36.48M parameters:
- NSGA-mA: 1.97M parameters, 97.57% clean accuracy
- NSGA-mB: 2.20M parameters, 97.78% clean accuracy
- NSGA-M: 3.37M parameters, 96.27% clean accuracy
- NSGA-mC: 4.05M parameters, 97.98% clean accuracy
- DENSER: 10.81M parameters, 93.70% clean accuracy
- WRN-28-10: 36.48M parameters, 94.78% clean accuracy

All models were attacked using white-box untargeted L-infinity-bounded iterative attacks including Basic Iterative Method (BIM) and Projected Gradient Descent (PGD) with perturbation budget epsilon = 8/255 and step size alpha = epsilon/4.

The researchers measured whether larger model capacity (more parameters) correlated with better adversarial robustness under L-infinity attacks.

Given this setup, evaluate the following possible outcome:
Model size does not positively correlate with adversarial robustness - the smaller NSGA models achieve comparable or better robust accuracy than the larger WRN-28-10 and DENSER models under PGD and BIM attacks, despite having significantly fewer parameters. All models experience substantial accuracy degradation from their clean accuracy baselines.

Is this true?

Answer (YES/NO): YES